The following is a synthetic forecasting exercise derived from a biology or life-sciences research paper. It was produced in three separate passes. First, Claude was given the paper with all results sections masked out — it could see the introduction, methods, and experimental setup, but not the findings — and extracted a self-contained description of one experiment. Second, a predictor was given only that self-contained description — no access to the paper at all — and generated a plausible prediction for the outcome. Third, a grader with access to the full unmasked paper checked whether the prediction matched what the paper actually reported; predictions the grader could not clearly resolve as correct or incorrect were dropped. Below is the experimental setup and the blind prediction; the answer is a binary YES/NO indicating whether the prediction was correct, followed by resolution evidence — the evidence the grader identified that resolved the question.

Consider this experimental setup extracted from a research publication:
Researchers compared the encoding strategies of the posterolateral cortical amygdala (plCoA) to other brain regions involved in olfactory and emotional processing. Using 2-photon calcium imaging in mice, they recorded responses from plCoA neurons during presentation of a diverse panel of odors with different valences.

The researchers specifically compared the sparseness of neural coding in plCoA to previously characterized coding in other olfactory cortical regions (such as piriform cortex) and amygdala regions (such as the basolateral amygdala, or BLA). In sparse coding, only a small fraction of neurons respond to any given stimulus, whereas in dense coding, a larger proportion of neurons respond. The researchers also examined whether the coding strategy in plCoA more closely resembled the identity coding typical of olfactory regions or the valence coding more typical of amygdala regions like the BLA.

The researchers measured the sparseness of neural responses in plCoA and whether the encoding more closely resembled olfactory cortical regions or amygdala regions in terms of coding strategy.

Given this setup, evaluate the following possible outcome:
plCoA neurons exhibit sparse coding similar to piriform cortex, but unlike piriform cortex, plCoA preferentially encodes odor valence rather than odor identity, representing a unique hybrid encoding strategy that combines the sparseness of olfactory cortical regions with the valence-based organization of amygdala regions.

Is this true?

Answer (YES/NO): NO